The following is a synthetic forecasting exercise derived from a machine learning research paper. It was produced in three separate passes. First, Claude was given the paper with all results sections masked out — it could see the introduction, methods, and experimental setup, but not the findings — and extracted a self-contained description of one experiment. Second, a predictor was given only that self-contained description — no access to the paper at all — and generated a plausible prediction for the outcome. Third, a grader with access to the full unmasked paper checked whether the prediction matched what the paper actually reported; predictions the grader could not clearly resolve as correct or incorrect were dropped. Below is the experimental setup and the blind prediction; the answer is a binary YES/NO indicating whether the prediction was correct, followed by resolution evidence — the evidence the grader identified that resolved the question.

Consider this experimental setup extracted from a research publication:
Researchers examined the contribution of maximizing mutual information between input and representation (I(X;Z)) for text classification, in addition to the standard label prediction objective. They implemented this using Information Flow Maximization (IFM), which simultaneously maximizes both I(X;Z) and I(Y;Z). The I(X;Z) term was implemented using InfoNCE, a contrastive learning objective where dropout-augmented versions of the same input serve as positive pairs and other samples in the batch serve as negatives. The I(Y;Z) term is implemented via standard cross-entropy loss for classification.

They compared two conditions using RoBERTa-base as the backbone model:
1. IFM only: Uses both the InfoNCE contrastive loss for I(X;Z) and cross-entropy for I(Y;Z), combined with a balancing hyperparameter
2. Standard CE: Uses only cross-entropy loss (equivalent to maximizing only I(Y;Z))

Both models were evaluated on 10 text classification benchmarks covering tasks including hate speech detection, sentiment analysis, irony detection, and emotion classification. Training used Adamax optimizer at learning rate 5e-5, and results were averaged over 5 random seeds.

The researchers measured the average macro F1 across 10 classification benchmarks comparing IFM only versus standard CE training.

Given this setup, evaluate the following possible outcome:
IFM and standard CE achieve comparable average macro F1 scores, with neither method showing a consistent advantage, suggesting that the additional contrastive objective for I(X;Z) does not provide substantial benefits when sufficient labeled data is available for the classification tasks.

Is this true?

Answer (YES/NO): NO